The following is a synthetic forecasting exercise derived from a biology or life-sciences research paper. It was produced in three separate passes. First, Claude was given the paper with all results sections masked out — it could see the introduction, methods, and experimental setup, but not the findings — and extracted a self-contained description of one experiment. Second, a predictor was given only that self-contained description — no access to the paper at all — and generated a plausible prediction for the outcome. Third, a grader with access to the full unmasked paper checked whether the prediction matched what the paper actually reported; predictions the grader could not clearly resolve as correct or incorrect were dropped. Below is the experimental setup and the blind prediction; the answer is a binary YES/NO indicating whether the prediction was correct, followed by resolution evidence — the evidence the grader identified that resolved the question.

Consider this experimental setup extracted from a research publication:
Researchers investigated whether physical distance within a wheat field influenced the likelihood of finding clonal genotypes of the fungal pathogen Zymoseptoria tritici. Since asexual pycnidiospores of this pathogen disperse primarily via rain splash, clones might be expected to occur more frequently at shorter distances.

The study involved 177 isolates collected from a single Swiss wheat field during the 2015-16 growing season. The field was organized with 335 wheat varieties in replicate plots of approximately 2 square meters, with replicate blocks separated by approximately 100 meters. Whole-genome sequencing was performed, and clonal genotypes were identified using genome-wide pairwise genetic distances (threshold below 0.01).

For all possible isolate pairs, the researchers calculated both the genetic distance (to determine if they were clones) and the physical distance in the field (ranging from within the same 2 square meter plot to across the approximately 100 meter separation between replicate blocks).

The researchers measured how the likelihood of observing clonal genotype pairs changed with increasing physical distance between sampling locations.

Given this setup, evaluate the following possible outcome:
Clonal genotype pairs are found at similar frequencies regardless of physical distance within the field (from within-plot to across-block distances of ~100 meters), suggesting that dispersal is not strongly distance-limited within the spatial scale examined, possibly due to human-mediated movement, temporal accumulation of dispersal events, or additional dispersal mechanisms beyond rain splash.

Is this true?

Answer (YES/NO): NO